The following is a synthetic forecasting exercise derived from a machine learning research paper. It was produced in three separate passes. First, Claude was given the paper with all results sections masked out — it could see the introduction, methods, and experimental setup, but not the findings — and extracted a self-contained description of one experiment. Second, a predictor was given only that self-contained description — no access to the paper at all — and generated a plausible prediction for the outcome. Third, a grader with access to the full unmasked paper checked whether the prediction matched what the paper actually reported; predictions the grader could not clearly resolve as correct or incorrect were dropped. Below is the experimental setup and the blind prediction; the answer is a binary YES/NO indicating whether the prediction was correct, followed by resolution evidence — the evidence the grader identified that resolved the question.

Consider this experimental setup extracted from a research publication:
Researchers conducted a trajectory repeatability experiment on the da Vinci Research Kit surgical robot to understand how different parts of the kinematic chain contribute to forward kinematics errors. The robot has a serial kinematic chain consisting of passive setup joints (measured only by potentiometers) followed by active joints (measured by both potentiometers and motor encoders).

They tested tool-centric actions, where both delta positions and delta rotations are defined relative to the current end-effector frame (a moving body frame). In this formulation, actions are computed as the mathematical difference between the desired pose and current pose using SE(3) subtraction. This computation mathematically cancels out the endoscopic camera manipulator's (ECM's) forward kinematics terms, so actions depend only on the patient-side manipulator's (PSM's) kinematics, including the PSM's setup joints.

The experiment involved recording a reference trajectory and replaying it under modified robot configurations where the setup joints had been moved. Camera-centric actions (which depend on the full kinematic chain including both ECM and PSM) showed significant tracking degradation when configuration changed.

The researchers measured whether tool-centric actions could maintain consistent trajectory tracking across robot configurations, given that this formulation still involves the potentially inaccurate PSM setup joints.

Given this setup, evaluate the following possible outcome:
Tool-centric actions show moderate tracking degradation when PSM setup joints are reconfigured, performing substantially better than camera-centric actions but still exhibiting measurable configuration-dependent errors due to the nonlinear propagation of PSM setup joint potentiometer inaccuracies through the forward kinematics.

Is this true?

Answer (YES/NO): NO